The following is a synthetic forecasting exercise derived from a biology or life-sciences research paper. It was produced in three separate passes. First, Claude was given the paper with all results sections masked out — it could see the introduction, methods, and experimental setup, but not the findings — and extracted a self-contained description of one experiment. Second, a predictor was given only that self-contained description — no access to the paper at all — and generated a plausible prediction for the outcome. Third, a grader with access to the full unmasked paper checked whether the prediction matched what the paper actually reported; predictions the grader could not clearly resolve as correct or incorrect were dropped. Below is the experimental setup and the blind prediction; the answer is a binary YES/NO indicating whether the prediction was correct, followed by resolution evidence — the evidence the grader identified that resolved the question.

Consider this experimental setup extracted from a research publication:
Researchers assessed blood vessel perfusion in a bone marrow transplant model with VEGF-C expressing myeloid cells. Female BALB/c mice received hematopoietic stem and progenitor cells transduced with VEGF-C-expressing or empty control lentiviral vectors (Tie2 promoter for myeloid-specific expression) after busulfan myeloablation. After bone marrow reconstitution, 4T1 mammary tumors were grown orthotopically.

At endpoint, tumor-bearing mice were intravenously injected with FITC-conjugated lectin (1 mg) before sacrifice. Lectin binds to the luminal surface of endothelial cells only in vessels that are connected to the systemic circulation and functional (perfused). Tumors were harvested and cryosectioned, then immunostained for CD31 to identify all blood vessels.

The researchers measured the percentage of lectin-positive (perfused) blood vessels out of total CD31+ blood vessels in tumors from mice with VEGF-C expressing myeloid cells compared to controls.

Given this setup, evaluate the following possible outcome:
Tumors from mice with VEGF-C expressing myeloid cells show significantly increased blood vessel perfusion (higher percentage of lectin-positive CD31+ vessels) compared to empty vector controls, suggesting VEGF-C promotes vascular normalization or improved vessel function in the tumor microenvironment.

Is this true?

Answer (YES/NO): YES